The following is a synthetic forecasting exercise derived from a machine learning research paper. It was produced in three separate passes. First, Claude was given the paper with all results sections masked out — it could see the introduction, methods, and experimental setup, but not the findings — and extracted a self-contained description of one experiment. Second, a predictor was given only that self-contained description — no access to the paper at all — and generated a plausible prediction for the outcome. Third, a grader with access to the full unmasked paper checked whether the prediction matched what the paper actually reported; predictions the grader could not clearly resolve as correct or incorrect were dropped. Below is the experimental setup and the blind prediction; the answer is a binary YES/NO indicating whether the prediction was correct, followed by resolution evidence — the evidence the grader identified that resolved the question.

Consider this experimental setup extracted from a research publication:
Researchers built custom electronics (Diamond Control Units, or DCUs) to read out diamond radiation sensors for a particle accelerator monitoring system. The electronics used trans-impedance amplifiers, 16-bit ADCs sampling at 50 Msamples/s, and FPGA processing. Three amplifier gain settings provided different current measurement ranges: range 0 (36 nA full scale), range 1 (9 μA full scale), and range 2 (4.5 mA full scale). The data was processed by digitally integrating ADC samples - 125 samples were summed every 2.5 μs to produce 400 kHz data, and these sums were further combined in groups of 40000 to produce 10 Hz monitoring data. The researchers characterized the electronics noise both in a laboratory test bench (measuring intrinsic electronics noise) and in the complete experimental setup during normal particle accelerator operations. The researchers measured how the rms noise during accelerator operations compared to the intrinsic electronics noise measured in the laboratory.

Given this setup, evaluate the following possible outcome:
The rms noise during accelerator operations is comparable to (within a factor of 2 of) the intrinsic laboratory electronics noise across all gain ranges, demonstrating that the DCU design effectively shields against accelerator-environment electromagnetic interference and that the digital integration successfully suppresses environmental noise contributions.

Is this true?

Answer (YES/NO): NO